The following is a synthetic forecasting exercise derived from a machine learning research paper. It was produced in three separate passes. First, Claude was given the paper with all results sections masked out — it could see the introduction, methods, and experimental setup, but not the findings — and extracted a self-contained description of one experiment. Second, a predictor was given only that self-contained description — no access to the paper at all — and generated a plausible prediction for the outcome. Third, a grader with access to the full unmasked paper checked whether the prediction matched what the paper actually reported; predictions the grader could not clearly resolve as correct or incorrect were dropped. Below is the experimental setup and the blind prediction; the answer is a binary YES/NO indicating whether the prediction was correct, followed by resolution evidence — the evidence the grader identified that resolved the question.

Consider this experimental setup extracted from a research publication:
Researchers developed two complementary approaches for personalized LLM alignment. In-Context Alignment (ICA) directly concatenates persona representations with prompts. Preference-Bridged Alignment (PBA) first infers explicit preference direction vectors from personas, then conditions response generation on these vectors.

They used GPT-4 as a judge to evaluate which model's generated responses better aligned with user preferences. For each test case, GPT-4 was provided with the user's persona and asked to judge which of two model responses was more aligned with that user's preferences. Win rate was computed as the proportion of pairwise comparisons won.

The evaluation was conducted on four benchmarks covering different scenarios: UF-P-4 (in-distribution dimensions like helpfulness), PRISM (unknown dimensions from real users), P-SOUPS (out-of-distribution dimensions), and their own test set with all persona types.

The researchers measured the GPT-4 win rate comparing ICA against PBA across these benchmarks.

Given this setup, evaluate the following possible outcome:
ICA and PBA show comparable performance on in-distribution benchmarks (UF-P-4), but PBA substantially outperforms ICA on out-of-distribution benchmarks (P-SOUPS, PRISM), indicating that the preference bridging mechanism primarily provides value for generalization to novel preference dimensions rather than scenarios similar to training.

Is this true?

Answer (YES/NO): NO